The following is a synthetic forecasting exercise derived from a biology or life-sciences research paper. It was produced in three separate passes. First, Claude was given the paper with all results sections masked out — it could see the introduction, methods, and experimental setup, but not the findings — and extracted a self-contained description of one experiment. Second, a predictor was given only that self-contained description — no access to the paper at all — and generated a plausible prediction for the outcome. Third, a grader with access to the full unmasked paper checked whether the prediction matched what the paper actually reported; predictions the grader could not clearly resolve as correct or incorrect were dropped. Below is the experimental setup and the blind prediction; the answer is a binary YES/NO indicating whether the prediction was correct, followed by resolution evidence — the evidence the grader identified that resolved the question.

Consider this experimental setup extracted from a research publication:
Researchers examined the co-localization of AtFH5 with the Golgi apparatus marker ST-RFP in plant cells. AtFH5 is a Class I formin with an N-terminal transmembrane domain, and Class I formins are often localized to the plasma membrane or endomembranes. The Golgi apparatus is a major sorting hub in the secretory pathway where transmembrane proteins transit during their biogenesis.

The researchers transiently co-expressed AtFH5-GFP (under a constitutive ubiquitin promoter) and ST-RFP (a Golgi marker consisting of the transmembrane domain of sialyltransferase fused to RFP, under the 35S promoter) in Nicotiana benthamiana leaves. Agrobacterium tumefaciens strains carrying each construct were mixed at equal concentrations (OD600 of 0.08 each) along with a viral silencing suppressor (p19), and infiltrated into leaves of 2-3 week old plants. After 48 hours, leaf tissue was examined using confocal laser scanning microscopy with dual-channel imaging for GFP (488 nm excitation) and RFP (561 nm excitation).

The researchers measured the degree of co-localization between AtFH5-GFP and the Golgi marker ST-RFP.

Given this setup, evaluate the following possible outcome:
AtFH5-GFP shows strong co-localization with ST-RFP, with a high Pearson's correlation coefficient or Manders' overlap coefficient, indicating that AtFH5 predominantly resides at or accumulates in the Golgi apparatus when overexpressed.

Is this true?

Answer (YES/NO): NO